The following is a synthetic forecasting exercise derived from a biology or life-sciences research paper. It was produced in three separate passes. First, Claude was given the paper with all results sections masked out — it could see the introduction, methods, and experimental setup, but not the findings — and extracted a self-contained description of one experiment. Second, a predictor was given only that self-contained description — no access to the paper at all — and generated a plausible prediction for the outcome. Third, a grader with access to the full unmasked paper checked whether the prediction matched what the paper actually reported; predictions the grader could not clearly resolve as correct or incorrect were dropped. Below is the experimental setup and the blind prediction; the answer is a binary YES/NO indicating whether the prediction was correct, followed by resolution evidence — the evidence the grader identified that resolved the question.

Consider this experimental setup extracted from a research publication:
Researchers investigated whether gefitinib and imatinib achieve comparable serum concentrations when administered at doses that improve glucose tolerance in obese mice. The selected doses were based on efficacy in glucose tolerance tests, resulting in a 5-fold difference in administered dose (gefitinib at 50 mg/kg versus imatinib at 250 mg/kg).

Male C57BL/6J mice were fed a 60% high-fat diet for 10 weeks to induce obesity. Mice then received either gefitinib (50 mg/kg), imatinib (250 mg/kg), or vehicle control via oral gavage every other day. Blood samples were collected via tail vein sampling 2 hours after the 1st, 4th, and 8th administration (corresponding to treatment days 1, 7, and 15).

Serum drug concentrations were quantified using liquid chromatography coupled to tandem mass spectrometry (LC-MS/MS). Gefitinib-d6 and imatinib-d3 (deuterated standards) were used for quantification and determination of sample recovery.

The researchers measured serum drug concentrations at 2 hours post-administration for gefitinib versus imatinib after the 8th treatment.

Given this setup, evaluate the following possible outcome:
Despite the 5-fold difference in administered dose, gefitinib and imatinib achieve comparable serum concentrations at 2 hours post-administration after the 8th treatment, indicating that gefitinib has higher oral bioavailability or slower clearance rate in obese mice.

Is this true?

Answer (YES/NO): YES